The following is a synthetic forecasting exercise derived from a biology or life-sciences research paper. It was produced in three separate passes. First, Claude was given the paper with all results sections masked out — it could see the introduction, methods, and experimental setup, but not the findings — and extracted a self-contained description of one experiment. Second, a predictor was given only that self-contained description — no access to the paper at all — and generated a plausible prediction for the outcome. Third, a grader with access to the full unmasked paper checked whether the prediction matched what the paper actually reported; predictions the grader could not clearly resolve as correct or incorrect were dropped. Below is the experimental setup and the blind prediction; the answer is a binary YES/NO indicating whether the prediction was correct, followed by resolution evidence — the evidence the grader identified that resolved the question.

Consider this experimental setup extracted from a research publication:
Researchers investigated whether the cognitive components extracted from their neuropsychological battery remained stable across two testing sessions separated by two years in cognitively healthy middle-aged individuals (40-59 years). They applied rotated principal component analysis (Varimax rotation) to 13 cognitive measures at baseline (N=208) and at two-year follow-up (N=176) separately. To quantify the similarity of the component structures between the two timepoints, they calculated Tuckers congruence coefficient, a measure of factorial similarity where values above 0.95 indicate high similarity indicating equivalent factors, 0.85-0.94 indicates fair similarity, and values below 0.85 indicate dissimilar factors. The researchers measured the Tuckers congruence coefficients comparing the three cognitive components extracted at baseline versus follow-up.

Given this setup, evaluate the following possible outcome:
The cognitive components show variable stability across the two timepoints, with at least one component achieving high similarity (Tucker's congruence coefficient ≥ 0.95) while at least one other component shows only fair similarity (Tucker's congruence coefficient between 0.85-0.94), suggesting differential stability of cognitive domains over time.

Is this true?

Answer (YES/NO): NO